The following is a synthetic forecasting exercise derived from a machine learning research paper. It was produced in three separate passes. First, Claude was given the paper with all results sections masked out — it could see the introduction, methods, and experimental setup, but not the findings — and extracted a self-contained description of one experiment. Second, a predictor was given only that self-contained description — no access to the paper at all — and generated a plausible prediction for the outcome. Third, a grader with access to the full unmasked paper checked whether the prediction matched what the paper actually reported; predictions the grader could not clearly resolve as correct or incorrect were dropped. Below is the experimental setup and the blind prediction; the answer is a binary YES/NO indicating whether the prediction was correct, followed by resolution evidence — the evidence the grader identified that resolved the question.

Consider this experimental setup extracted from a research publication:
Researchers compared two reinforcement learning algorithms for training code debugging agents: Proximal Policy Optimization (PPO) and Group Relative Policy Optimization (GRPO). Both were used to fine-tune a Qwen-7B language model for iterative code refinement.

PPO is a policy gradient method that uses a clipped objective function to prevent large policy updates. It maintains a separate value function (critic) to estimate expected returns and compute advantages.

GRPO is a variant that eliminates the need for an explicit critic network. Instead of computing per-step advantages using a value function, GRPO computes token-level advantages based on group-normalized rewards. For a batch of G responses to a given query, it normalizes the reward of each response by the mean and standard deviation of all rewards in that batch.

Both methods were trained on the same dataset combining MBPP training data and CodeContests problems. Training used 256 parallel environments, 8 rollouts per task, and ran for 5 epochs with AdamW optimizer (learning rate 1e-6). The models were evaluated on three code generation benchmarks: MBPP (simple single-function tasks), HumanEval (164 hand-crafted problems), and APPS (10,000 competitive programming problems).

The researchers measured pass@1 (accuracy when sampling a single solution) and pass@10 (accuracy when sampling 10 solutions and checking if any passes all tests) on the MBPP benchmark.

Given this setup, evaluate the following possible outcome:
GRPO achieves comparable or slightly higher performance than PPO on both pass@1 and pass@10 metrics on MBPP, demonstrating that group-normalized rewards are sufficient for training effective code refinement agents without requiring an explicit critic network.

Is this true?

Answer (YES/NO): YES